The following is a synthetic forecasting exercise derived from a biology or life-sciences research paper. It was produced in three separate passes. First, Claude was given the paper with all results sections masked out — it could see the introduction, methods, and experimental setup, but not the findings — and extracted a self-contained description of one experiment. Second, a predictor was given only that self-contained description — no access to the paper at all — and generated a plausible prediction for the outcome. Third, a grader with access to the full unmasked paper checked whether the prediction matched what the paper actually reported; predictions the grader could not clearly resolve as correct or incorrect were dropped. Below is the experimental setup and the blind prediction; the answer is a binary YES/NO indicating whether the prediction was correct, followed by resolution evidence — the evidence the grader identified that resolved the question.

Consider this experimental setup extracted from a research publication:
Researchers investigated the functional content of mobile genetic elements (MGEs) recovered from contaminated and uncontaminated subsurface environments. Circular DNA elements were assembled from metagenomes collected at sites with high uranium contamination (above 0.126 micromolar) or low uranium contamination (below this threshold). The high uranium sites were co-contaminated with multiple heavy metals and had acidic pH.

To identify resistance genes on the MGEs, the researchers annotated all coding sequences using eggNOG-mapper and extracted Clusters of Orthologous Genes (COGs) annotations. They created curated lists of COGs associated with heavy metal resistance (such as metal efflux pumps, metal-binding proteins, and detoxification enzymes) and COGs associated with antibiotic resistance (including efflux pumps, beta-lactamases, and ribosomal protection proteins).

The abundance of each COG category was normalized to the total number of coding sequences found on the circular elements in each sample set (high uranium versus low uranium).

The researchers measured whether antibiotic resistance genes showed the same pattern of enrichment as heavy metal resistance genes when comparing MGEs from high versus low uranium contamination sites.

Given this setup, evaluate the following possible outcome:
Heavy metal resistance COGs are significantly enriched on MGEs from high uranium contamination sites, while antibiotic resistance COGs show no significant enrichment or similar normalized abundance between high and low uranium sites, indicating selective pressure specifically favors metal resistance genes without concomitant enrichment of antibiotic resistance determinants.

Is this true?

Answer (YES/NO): YES